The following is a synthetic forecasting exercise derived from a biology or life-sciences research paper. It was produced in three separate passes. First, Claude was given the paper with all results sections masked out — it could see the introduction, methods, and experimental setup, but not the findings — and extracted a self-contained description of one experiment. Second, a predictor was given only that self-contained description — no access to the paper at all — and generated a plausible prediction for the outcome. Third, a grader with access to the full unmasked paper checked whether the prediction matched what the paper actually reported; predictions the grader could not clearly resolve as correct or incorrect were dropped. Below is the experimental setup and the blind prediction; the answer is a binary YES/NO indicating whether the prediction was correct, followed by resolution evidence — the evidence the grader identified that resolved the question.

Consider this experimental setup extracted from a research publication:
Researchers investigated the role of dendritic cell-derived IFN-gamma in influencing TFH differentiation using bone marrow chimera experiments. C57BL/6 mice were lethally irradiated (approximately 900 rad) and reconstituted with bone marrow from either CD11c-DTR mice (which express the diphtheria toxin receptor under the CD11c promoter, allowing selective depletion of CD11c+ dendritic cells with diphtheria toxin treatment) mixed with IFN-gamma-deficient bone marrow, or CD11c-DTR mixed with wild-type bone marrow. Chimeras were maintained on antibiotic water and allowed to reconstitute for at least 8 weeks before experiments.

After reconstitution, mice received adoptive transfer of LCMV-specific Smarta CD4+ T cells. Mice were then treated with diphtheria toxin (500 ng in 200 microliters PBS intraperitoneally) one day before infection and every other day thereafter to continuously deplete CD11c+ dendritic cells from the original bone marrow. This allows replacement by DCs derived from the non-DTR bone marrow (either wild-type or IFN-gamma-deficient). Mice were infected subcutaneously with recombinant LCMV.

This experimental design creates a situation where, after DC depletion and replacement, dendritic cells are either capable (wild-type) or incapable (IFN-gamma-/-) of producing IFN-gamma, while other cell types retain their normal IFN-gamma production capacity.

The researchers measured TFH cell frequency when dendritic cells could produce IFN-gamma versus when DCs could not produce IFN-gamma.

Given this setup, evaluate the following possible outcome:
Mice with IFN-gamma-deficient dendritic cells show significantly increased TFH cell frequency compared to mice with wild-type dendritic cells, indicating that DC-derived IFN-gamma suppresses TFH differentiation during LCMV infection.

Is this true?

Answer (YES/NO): NO